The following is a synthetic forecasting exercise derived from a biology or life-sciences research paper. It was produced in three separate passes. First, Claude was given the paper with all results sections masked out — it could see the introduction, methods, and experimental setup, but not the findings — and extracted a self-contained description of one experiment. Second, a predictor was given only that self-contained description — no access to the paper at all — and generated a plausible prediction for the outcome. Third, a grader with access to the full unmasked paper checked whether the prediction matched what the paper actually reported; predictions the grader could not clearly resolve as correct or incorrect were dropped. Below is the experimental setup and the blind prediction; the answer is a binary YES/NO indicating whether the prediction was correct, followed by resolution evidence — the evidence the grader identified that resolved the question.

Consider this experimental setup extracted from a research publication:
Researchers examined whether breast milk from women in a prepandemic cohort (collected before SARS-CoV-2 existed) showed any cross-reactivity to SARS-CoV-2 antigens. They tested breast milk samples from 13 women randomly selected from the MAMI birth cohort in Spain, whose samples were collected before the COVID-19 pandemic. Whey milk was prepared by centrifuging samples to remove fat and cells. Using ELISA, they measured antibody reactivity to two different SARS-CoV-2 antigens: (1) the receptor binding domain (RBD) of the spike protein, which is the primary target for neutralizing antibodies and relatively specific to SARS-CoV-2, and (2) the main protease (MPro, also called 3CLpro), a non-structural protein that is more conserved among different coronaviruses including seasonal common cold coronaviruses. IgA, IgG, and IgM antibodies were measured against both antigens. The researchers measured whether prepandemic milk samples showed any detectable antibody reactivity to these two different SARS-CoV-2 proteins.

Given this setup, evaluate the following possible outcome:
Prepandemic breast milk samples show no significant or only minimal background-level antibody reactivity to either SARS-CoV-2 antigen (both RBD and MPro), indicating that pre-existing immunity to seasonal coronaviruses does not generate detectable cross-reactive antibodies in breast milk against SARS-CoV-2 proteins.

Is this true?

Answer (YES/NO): NO